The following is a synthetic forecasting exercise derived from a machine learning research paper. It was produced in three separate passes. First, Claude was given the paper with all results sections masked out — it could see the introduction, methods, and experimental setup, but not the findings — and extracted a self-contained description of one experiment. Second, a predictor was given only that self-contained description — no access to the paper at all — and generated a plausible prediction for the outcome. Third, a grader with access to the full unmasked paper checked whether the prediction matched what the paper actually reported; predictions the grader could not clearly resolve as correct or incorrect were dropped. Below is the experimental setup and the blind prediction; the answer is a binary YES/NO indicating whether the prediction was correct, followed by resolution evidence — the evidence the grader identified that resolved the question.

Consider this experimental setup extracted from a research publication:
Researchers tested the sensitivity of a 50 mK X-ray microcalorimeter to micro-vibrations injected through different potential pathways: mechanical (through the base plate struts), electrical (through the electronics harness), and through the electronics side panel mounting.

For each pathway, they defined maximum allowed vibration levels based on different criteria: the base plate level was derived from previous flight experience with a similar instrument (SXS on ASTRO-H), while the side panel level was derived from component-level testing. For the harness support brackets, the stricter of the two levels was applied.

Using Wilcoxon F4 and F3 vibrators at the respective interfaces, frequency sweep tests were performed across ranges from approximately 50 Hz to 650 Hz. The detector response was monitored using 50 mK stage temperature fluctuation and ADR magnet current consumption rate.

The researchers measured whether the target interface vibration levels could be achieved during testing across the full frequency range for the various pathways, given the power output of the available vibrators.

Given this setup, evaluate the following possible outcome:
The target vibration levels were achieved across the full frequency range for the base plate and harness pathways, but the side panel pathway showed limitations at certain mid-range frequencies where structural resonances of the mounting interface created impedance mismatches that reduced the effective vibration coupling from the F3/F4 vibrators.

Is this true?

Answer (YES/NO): NO